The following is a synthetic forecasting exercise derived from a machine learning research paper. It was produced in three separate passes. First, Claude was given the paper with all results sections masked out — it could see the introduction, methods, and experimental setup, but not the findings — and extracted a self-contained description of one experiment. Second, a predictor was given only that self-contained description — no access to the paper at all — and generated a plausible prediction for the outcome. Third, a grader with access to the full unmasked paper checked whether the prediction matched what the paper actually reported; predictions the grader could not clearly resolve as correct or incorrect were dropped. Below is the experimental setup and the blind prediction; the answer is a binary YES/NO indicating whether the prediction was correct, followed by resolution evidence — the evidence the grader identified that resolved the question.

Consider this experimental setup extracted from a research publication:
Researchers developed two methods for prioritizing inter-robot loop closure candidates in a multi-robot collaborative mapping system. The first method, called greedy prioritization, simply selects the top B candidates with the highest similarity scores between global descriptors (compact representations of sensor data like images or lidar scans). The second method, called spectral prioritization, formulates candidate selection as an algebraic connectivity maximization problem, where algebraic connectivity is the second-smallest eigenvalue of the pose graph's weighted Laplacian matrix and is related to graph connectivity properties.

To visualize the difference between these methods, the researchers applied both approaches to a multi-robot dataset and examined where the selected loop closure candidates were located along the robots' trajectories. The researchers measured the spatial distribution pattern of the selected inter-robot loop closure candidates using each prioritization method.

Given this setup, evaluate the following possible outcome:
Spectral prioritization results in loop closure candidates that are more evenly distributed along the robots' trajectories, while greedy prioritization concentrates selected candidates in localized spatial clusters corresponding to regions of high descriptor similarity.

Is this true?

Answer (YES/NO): YES